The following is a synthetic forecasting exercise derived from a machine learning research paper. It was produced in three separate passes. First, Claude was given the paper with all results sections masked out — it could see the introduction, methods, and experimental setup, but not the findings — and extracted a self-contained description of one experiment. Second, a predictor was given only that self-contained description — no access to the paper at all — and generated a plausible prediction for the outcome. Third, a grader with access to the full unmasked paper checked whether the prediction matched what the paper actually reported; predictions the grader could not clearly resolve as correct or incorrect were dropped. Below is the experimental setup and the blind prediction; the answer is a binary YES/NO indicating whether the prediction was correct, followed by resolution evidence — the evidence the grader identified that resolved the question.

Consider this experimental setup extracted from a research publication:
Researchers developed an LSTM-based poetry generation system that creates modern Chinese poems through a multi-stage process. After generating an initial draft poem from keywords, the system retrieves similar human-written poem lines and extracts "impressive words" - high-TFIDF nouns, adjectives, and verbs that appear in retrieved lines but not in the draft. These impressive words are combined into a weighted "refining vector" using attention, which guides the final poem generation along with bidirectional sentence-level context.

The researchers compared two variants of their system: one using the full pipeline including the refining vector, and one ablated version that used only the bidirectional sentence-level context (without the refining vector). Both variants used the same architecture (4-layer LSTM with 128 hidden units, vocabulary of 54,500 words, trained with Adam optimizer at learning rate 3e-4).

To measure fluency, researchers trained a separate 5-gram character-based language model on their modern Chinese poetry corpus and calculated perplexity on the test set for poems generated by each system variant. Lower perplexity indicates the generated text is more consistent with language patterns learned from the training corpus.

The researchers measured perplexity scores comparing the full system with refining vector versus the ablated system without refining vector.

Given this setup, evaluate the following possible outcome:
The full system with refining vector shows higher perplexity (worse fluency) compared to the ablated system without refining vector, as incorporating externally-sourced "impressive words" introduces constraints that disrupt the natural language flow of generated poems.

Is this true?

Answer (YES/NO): YES